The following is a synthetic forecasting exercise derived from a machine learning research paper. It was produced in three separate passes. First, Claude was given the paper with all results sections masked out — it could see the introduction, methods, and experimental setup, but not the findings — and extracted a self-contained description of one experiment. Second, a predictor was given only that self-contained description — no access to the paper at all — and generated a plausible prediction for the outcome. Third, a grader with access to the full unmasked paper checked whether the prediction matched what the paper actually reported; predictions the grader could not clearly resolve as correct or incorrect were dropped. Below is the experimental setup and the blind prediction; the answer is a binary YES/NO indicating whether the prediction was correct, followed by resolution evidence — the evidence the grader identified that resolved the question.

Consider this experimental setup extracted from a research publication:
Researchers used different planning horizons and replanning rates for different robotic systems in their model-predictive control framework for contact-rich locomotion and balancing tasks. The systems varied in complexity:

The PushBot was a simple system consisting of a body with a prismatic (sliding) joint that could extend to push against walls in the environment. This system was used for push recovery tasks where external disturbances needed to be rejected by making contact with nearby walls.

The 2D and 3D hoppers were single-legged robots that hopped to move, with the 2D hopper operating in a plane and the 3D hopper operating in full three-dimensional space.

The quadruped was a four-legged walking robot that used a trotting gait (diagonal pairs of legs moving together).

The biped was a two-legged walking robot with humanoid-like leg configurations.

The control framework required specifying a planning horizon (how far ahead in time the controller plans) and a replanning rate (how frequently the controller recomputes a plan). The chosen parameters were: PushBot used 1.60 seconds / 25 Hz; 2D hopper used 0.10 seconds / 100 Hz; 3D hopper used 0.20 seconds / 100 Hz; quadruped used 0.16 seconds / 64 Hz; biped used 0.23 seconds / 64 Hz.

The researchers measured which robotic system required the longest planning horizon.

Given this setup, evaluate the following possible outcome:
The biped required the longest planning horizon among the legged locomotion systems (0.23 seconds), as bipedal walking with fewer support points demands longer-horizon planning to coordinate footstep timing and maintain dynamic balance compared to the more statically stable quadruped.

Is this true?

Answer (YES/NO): YES